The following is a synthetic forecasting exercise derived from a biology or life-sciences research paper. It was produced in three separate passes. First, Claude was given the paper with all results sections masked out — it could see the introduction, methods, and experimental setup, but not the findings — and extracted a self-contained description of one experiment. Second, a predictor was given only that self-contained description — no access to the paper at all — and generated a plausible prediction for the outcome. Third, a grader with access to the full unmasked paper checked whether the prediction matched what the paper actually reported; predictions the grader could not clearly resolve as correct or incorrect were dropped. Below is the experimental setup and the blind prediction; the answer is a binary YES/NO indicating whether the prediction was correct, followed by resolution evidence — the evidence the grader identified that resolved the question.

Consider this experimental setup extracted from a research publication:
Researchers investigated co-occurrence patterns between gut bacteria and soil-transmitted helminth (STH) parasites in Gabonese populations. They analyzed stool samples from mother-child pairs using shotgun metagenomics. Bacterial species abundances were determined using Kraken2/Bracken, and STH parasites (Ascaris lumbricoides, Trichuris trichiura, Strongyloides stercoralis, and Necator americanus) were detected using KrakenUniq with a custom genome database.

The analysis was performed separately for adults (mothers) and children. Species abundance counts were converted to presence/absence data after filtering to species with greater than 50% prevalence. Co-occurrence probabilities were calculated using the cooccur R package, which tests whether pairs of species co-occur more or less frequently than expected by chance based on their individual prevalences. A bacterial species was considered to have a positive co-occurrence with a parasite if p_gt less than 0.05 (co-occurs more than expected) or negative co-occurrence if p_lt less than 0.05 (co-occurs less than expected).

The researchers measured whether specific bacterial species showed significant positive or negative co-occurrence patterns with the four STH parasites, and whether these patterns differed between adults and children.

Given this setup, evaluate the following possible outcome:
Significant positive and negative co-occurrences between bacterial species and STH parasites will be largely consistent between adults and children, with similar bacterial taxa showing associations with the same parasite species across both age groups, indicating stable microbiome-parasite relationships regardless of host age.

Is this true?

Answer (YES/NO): NO